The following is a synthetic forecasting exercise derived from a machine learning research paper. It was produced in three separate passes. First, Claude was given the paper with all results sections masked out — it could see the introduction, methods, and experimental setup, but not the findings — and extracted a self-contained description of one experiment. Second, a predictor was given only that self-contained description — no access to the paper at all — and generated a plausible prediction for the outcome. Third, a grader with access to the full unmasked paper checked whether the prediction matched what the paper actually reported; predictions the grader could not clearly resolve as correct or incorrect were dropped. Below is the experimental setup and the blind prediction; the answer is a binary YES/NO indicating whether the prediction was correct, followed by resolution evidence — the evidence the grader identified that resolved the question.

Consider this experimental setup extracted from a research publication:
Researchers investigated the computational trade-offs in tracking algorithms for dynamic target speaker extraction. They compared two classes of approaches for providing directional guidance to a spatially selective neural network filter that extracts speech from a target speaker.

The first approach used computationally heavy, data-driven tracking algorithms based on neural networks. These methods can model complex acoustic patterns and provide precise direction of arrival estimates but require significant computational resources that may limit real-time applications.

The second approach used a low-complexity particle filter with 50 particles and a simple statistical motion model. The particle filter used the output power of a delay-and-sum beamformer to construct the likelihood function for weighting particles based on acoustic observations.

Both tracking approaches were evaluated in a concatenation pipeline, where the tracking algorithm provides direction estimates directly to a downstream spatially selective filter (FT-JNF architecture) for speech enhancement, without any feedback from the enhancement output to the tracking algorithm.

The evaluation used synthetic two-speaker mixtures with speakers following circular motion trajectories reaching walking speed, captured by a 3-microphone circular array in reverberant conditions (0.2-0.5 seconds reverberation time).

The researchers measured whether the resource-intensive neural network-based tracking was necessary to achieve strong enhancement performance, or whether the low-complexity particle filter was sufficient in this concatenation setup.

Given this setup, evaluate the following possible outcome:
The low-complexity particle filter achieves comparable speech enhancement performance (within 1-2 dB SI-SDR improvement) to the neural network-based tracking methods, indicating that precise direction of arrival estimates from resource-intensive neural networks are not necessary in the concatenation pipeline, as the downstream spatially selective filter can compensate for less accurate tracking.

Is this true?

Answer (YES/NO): NO